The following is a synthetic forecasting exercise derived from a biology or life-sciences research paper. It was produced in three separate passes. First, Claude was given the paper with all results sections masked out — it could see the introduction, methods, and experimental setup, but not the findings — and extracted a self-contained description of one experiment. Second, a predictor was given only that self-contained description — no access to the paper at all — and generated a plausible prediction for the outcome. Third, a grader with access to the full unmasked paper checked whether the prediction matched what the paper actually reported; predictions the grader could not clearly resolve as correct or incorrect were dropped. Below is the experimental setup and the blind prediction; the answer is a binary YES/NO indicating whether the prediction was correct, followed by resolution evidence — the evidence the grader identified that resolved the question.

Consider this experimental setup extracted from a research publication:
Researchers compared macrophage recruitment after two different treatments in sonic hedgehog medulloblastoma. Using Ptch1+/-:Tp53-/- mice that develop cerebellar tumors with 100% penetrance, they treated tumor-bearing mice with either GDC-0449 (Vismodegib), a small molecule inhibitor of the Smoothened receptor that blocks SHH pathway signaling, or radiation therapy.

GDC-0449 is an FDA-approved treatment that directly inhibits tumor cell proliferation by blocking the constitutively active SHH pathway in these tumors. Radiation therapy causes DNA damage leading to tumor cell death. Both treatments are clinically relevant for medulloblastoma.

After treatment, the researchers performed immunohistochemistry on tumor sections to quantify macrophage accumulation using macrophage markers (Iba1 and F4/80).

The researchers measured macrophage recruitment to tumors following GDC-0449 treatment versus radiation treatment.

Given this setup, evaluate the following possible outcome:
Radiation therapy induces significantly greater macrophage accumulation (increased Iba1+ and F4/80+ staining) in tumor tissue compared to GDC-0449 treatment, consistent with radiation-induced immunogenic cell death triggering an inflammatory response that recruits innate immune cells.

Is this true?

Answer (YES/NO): YES